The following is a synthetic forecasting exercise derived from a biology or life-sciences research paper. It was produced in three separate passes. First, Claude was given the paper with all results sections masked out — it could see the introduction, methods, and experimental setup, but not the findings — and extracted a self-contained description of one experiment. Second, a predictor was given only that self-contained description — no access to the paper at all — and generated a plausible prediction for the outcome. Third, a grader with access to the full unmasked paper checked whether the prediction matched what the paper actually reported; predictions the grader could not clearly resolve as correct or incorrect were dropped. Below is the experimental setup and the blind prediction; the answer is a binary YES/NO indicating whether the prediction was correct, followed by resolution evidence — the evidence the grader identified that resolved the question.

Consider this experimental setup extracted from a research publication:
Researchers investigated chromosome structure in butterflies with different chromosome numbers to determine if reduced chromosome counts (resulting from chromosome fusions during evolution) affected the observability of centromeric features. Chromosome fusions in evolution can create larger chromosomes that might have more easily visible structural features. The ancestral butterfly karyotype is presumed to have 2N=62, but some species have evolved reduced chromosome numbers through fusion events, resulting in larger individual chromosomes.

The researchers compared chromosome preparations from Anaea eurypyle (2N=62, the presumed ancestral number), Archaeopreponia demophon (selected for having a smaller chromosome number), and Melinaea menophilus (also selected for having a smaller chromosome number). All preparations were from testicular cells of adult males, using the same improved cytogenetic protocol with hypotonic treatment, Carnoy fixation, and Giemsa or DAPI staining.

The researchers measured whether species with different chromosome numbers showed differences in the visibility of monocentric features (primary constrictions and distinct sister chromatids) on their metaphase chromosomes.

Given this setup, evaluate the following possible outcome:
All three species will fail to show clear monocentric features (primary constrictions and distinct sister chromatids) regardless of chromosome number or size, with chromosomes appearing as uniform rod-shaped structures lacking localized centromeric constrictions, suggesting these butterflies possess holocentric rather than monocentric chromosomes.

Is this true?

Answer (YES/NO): NO